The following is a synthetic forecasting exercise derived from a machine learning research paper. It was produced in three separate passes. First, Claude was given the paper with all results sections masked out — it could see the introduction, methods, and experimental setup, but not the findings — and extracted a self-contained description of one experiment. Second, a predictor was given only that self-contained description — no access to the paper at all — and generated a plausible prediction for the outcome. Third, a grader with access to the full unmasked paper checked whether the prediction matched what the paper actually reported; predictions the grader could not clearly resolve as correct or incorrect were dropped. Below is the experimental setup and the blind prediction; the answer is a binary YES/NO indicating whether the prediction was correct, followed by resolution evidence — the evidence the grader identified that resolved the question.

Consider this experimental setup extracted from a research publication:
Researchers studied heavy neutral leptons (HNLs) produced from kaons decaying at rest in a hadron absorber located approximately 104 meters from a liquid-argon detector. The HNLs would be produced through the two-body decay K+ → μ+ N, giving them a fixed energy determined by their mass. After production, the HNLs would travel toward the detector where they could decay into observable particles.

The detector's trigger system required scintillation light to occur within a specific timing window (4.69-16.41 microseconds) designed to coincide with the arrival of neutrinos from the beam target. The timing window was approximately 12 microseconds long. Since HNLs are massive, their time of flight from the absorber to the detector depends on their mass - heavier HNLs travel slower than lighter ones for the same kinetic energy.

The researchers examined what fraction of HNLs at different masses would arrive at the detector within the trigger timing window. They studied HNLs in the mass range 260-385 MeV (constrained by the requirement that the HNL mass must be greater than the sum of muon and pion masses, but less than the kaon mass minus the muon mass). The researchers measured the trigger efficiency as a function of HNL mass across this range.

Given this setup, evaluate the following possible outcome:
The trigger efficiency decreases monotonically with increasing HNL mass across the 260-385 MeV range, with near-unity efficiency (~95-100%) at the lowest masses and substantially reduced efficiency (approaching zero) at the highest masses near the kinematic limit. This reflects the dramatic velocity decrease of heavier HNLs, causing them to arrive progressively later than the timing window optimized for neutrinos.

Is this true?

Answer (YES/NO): NO